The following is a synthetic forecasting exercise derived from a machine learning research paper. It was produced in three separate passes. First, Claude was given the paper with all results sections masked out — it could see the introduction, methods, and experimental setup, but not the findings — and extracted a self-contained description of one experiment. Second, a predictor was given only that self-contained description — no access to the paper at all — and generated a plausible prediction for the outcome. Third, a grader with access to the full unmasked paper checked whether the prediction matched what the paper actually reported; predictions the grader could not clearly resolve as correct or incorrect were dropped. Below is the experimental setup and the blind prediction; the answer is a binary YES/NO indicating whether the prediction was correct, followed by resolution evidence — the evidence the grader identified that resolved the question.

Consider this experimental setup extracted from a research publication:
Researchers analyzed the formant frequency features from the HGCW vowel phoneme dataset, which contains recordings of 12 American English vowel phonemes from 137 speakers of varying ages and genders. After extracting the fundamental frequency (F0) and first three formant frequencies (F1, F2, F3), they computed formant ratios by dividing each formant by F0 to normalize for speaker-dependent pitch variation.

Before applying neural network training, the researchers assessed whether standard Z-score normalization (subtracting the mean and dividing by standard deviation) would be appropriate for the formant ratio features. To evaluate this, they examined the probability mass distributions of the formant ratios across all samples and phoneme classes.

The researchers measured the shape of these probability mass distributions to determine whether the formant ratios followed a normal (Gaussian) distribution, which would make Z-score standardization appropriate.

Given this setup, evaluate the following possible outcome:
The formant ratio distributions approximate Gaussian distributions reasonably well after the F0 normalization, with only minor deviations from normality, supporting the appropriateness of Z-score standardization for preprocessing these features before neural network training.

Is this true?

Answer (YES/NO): NO